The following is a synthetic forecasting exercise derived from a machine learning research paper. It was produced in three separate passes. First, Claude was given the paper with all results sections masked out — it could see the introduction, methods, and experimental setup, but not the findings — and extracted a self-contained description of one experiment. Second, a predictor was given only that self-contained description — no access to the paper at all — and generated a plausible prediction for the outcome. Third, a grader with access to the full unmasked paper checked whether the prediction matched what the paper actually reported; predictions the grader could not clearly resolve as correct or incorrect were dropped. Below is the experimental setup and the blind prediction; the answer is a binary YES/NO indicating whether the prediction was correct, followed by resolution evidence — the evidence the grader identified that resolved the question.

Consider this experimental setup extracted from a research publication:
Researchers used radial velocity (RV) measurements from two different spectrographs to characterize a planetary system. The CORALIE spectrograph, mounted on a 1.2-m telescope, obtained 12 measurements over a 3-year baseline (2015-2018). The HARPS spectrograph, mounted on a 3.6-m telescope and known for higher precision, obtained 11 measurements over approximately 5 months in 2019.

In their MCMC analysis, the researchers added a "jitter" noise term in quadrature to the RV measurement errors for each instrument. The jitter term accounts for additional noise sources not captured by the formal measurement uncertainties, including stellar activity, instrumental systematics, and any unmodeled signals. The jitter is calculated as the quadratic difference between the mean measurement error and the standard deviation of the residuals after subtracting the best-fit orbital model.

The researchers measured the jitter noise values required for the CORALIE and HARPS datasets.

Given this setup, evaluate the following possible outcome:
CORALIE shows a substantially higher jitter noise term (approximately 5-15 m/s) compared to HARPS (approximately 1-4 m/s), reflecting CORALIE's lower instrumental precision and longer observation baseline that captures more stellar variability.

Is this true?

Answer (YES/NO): NO